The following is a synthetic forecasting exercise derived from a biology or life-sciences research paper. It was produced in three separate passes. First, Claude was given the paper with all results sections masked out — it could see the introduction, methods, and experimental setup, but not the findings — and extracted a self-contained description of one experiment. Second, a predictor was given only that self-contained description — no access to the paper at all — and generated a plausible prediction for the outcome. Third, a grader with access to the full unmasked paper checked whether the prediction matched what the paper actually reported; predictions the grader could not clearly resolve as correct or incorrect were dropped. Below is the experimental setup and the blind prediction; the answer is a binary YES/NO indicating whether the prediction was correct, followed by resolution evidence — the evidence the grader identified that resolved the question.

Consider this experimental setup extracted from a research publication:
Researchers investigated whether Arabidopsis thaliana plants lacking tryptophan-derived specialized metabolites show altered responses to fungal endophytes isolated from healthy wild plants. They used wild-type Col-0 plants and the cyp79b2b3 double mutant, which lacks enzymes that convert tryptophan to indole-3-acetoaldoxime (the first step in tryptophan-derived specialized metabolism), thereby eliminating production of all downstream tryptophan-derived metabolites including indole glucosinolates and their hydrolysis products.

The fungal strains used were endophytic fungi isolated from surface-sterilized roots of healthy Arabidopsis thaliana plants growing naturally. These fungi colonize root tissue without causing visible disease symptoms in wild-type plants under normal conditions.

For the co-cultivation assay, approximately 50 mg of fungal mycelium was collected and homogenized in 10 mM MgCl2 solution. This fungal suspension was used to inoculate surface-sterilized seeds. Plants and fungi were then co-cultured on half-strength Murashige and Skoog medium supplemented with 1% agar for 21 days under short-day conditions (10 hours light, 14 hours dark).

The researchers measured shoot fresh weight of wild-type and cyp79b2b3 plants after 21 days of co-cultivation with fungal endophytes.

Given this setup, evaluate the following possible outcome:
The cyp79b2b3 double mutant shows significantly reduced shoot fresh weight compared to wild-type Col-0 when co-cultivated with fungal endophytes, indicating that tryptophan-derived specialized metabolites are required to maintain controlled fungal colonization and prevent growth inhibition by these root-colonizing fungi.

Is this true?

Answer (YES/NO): YES